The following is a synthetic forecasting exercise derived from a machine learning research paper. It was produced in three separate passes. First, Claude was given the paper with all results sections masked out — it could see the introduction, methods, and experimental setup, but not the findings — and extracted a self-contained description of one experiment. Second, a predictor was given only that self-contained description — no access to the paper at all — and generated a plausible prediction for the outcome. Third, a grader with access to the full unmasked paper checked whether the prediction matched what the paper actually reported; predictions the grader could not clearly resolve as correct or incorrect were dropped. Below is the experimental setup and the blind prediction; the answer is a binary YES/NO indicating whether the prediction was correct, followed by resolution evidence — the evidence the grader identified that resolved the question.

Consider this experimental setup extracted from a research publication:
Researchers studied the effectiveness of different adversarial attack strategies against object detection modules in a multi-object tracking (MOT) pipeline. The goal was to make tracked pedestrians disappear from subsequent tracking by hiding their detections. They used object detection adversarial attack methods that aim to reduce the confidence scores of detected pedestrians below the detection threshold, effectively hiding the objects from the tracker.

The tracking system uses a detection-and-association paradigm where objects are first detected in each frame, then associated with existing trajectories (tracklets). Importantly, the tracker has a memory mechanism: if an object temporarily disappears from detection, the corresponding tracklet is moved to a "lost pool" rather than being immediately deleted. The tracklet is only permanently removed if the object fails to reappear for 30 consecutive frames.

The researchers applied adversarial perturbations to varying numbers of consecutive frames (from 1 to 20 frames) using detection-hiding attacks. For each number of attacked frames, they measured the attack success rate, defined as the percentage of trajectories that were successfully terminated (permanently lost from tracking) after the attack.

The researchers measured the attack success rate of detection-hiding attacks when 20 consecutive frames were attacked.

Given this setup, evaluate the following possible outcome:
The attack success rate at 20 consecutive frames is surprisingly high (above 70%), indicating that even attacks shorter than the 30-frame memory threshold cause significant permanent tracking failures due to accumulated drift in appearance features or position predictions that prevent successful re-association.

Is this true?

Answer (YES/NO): NO